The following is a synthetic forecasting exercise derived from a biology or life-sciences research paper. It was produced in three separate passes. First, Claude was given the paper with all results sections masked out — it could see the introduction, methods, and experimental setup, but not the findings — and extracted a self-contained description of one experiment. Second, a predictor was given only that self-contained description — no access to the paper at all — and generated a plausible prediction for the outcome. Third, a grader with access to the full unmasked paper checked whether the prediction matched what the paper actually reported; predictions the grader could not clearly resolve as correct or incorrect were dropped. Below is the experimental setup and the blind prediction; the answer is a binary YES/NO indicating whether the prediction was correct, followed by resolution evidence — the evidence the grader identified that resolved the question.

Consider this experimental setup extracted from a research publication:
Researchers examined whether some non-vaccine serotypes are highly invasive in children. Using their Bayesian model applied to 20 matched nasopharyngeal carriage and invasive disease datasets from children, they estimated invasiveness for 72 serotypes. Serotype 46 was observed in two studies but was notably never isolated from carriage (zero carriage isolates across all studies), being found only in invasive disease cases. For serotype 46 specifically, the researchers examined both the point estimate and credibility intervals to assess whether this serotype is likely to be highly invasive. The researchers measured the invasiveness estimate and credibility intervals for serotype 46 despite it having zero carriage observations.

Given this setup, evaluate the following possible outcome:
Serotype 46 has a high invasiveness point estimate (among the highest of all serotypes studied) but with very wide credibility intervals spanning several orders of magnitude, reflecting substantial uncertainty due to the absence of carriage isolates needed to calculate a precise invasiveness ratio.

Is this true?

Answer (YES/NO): NO